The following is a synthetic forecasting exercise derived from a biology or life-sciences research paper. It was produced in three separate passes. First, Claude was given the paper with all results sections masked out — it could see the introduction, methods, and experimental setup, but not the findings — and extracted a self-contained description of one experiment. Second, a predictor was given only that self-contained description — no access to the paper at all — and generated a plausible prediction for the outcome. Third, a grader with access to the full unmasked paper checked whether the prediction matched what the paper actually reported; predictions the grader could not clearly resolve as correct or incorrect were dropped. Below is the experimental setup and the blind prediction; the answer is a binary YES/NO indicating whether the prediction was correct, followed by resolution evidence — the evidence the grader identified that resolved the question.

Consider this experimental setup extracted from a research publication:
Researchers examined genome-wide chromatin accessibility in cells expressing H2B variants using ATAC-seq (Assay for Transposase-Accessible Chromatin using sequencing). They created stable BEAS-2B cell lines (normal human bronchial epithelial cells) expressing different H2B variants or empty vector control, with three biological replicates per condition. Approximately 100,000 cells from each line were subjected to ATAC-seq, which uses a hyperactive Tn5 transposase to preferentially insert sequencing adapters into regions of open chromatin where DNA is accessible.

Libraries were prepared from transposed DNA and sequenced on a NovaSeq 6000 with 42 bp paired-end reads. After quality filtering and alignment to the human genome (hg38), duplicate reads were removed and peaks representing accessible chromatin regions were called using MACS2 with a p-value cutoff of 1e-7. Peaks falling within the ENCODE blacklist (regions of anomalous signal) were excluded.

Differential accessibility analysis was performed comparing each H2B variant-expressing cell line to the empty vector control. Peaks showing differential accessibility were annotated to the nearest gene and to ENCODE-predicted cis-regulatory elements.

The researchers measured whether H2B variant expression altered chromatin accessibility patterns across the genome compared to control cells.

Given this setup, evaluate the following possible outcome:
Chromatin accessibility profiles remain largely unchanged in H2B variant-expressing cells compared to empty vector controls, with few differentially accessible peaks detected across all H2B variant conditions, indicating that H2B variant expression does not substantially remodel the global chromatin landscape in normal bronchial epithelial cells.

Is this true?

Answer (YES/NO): NO